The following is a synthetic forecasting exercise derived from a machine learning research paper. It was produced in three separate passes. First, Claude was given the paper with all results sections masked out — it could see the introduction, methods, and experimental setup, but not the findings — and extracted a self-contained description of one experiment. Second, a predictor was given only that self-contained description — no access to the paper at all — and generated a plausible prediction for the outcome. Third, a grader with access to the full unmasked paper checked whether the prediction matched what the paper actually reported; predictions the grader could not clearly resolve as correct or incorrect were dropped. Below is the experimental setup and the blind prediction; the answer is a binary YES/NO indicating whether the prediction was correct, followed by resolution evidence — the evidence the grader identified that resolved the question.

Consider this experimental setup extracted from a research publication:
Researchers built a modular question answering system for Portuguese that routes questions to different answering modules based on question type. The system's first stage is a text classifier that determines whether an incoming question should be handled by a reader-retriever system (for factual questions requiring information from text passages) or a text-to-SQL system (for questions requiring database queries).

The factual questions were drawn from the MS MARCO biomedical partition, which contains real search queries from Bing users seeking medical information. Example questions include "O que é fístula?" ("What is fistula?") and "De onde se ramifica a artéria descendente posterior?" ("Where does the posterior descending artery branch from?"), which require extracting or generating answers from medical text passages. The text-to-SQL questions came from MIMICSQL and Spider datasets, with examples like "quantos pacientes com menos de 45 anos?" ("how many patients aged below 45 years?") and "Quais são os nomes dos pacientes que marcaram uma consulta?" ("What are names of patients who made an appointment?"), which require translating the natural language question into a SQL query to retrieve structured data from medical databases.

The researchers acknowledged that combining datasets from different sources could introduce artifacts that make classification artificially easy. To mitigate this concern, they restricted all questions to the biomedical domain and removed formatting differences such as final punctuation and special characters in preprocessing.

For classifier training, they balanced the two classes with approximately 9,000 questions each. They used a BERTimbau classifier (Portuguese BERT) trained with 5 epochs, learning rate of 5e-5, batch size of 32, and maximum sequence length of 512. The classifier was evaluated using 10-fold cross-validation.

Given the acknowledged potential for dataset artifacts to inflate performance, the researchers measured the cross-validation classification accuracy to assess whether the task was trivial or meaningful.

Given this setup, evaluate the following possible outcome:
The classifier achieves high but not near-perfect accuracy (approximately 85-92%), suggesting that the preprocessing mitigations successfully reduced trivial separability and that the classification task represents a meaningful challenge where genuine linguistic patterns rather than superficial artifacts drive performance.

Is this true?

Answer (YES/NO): NO